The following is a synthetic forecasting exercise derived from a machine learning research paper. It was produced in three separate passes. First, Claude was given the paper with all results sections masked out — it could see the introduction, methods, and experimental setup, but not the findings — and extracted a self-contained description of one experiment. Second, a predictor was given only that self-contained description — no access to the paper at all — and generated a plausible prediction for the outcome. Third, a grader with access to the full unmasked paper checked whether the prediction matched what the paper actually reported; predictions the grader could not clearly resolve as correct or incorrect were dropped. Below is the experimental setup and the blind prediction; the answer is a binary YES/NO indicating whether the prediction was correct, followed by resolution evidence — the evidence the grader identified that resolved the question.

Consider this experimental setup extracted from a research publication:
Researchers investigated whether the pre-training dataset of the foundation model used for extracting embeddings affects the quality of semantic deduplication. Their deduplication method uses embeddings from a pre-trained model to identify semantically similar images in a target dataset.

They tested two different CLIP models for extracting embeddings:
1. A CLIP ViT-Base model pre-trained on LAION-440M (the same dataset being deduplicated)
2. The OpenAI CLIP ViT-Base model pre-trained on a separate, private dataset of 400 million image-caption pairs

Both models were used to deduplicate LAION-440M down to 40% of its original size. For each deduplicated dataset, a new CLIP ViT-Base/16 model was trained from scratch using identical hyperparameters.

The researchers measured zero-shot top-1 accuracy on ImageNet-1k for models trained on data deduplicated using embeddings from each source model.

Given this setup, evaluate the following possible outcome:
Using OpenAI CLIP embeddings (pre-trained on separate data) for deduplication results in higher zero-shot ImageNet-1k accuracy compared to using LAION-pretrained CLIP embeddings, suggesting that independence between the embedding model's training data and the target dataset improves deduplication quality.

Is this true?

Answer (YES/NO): NO